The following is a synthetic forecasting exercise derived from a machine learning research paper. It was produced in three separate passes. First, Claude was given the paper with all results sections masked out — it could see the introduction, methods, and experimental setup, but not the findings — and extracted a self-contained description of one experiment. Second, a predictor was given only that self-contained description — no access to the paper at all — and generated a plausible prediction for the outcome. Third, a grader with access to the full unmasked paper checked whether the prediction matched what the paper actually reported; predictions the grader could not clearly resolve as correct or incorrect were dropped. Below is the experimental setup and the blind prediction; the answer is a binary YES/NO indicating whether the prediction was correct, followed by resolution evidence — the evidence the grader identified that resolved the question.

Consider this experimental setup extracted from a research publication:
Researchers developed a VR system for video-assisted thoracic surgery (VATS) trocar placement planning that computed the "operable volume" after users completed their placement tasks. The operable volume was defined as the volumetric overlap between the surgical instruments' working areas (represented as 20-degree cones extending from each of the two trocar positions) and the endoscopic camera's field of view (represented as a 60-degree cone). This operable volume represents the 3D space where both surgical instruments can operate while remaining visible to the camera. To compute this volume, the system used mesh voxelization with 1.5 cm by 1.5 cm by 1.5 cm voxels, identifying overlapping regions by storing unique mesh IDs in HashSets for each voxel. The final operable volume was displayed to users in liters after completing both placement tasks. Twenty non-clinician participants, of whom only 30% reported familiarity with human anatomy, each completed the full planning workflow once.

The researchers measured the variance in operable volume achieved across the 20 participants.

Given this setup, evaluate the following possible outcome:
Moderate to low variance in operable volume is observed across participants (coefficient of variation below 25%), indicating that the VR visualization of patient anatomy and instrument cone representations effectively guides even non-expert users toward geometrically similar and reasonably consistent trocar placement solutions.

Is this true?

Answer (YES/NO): YES